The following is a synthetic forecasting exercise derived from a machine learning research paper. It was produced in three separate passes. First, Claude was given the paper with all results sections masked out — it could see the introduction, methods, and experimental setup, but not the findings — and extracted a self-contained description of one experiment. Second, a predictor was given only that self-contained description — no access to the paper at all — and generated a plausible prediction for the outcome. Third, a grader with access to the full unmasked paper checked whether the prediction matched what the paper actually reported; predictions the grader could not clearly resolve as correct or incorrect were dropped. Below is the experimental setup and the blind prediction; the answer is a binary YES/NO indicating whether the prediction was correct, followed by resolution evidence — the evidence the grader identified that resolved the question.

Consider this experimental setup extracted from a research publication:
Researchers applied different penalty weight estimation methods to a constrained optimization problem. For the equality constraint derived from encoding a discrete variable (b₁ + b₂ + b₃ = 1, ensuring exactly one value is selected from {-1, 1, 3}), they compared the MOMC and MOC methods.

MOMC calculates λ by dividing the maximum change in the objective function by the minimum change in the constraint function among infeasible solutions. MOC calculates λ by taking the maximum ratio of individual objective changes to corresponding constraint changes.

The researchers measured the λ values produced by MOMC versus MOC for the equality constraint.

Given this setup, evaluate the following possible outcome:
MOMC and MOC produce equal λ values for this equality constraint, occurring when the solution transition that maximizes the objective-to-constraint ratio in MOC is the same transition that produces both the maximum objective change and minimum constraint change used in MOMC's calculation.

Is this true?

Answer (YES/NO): NO